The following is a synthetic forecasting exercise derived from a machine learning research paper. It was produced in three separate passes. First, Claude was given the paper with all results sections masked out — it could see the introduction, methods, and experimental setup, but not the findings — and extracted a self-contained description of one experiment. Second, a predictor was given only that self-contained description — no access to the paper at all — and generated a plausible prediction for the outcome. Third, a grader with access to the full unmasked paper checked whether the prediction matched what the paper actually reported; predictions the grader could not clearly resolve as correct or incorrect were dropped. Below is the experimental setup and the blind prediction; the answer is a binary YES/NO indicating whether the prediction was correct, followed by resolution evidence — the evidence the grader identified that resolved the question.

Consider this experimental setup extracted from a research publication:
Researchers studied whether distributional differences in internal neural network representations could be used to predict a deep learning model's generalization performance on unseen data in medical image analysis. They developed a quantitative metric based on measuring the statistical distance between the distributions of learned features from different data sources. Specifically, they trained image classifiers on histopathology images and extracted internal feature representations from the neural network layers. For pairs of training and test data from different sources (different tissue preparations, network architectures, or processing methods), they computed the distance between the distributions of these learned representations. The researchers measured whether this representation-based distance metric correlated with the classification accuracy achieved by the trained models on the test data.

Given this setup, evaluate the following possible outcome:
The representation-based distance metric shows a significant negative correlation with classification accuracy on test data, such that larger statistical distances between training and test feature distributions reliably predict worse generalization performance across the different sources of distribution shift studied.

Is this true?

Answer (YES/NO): YES